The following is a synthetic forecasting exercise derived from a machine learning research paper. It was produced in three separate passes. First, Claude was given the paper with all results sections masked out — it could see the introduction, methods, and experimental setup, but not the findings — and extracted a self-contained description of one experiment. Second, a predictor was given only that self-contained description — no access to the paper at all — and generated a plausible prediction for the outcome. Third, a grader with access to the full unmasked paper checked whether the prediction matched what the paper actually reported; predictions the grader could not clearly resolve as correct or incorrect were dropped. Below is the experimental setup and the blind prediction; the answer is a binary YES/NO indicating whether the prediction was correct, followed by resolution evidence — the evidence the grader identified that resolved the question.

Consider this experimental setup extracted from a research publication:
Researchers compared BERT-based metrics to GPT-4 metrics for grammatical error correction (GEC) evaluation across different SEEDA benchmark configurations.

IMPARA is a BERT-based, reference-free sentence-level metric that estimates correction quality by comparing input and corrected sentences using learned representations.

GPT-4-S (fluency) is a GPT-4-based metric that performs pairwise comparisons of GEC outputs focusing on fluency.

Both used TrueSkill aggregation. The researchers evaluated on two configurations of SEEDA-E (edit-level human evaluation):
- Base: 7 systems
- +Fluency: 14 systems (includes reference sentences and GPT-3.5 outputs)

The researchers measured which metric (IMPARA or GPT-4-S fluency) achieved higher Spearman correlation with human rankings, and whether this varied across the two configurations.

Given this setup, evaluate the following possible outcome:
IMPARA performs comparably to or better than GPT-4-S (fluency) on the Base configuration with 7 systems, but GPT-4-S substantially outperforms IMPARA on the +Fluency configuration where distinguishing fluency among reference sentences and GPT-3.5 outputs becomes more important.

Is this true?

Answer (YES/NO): NO